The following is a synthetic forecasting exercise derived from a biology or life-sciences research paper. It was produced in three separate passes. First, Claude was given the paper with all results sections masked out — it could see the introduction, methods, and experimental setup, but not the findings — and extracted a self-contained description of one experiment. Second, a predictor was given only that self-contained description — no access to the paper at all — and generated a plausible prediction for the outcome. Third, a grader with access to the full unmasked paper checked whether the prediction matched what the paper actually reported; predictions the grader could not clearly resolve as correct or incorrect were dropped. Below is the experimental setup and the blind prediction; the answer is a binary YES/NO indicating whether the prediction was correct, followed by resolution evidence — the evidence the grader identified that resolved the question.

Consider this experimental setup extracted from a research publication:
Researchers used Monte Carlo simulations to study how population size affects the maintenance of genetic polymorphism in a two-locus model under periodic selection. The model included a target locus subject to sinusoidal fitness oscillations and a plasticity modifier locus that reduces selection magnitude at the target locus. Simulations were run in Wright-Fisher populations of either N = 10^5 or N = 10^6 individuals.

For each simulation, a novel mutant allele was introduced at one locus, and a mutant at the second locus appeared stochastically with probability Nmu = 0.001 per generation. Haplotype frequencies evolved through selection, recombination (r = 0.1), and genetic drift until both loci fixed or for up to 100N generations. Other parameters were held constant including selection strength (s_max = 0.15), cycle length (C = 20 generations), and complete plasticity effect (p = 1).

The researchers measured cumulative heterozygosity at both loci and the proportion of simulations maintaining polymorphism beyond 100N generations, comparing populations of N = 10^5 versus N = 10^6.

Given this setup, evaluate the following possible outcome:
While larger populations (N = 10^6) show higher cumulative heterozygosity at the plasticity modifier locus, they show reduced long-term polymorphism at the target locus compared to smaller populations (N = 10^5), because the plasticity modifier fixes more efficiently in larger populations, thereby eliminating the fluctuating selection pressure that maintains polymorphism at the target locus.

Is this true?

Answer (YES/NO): NO